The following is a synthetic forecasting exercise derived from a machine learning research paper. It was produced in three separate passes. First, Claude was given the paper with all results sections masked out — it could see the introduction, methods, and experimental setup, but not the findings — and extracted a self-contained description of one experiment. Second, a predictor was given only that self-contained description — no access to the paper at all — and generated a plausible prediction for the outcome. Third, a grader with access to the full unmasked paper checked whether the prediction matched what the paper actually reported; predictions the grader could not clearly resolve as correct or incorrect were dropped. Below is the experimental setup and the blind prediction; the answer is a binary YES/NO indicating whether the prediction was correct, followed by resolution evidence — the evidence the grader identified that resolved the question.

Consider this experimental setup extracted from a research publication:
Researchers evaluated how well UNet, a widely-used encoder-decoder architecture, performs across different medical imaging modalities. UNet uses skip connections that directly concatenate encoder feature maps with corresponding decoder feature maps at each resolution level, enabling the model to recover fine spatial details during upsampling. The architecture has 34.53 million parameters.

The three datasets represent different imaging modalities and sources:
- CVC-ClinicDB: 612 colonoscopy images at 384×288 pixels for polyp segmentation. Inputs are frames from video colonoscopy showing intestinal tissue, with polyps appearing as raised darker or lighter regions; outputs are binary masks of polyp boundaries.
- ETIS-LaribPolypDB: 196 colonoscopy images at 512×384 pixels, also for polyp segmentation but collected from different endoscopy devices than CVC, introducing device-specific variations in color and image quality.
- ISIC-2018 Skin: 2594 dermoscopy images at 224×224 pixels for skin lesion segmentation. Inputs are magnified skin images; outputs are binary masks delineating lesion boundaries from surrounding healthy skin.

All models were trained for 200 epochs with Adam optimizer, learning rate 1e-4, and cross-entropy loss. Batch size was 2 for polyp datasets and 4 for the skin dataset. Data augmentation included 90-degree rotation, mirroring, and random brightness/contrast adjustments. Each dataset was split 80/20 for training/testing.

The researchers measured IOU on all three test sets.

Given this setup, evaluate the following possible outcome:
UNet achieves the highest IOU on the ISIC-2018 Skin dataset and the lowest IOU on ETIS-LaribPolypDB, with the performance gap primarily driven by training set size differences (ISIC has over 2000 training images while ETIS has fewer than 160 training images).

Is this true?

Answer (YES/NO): NO